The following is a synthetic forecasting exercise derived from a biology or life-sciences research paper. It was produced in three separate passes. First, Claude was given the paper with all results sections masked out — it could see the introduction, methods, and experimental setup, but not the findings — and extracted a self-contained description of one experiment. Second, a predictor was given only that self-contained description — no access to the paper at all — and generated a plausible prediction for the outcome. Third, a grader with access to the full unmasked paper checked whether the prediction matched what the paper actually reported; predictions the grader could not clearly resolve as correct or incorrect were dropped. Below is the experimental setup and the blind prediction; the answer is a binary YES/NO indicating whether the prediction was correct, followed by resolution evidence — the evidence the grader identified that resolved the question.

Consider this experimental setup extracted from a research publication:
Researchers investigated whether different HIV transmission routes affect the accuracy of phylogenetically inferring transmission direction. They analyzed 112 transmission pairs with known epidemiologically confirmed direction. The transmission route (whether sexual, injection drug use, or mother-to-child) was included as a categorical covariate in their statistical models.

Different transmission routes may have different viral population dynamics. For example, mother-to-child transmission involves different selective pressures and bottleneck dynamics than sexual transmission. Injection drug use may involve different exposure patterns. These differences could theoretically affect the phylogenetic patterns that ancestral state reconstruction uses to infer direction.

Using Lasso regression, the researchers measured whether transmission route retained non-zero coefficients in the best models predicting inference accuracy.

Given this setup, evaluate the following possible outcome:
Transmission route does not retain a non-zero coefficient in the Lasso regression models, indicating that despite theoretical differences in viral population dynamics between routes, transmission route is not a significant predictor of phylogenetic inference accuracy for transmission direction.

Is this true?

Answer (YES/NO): YES